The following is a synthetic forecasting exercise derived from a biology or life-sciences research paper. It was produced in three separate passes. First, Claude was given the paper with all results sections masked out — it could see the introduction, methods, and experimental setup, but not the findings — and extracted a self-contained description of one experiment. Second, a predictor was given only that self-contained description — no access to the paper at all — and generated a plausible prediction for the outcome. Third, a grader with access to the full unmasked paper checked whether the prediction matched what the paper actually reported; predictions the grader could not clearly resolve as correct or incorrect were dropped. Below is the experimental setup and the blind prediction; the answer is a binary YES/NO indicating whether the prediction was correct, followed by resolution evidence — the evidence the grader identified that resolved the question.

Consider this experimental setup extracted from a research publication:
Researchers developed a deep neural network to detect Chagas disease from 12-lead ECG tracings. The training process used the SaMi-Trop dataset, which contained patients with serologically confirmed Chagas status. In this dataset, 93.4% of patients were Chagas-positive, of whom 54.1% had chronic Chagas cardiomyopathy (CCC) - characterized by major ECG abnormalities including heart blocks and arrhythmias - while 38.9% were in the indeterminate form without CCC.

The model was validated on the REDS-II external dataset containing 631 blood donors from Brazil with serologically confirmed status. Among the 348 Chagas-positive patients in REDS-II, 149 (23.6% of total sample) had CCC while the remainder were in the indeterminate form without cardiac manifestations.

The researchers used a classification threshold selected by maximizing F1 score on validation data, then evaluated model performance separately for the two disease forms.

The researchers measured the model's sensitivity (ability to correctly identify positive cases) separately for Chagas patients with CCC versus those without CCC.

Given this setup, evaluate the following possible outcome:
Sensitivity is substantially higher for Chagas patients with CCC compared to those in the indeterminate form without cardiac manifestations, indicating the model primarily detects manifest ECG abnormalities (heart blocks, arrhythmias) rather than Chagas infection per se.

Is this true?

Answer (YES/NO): YES